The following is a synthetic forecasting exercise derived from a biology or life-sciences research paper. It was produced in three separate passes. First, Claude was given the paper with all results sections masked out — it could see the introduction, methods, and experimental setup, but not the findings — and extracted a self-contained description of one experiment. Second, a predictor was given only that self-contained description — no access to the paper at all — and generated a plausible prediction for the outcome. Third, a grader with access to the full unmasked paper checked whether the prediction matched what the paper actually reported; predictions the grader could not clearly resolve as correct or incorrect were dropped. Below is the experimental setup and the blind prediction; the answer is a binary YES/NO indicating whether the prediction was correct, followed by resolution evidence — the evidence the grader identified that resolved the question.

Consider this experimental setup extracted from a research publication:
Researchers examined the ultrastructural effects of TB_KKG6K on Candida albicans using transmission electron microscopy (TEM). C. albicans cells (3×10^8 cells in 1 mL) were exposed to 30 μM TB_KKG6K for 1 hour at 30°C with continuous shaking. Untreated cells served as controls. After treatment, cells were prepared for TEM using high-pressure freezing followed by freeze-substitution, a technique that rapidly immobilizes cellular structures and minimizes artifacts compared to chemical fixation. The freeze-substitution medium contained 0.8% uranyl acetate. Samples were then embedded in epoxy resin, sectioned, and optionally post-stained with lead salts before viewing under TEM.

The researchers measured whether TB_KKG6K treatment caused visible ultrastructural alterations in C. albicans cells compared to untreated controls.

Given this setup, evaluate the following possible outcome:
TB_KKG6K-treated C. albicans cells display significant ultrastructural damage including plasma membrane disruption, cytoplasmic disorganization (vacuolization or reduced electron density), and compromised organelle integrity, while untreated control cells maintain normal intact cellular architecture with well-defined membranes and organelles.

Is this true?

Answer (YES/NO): NO